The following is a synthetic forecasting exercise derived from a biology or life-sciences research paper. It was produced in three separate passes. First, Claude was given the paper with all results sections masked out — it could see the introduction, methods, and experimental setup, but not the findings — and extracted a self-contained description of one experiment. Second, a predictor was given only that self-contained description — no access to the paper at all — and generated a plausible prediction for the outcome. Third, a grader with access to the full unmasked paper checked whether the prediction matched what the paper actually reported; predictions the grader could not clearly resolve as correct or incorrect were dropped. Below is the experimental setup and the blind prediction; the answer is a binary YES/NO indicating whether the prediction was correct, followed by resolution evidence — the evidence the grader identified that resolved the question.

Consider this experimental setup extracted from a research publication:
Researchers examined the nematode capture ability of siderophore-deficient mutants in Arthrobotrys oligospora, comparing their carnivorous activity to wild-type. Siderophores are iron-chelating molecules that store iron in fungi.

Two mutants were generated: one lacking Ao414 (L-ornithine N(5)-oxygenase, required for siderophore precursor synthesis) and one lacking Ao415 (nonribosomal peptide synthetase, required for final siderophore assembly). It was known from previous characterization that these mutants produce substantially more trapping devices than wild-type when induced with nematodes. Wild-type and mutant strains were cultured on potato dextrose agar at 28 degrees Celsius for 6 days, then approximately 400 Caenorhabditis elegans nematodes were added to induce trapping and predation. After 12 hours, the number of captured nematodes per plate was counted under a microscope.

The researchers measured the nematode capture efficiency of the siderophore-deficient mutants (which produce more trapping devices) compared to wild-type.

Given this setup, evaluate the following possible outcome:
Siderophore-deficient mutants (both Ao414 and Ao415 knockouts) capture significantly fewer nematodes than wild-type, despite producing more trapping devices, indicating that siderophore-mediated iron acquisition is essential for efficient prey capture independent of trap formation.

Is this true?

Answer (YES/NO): YES